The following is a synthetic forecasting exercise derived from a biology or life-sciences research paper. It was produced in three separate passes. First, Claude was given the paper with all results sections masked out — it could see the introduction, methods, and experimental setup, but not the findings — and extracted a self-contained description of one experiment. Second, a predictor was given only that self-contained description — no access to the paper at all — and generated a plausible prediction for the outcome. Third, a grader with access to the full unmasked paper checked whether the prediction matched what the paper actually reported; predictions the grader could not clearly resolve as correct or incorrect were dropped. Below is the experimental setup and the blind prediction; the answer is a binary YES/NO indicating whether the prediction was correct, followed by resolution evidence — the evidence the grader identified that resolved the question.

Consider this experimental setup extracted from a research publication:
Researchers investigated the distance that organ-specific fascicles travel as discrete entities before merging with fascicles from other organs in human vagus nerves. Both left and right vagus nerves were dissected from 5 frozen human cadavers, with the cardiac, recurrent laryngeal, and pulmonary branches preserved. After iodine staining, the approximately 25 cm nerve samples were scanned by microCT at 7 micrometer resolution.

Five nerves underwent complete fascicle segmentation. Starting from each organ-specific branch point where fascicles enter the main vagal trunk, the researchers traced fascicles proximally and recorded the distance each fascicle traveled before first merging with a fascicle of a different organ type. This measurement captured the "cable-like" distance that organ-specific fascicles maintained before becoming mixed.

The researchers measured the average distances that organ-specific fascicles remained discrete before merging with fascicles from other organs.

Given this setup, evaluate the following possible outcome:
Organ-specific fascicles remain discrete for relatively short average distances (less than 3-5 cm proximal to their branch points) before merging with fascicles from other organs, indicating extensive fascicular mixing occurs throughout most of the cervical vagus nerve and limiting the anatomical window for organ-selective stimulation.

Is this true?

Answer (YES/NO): NO